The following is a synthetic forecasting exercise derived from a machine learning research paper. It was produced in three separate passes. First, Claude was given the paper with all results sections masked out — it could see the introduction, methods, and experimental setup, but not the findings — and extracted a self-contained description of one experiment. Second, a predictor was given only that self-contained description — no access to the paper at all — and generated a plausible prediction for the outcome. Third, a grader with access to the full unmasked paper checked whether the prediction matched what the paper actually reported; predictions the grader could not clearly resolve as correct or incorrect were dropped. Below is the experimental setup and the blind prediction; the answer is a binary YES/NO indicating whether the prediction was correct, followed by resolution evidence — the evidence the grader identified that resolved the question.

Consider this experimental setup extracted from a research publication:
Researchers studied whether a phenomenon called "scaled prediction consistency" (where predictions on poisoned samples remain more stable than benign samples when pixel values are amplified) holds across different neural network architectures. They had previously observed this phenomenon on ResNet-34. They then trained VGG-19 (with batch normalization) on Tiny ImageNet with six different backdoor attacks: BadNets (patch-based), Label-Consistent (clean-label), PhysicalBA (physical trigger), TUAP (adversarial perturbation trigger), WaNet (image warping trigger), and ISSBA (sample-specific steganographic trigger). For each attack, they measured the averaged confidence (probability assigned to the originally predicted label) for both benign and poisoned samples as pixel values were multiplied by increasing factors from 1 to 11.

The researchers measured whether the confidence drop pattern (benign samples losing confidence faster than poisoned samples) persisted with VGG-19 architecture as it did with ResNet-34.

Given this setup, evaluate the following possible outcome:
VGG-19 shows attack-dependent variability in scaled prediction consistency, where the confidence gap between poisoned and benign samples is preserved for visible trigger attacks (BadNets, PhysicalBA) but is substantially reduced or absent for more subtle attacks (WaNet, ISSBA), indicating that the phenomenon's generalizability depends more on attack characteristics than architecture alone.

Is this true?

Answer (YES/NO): NO